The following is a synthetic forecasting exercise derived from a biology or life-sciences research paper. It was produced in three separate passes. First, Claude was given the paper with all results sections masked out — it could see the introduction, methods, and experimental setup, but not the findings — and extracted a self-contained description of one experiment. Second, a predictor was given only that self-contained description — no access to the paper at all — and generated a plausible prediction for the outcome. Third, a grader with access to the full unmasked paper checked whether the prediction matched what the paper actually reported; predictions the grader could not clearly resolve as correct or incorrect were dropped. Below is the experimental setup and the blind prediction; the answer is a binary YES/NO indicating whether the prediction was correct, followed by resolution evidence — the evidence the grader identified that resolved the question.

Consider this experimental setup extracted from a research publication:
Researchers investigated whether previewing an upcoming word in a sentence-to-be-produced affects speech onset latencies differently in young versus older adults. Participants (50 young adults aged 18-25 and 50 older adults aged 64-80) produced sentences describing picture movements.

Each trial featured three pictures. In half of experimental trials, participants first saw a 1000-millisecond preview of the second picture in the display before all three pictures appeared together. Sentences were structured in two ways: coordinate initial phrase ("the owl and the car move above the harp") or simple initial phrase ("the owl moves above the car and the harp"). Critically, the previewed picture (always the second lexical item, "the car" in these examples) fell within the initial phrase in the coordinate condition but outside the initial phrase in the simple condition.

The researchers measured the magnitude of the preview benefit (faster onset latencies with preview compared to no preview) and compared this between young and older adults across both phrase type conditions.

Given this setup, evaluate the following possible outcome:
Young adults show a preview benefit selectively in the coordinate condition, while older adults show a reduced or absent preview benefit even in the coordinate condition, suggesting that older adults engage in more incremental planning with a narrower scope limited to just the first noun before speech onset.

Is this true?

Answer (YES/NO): NO